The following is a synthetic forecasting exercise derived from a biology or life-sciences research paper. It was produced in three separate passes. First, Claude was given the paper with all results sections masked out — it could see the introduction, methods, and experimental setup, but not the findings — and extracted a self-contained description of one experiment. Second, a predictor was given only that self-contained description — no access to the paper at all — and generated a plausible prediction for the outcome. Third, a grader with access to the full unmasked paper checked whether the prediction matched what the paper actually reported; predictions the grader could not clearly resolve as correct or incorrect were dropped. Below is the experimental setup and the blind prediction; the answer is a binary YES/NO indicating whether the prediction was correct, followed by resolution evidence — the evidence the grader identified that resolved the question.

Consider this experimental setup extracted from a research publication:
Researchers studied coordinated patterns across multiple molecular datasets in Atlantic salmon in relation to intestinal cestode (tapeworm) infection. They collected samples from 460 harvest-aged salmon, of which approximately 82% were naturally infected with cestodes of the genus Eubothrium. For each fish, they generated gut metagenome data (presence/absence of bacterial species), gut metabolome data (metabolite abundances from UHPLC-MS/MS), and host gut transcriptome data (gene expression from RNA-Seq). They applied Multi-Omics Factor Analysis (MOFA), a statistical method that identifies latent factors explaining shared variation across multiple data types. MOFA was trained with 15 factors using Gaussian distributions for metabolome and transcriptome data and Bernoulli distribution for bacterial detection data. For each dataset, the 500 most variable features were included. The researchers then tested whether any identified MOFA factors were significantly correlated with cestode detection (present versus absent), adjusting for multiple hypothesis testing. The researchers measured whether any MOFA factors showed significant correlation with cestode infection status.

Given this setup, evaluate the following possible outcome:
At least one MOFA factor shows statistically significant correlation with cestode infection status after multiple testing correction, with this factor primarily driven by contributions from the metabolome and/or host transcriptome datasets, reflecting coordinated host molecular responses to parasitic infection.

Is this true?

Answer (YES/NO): NO